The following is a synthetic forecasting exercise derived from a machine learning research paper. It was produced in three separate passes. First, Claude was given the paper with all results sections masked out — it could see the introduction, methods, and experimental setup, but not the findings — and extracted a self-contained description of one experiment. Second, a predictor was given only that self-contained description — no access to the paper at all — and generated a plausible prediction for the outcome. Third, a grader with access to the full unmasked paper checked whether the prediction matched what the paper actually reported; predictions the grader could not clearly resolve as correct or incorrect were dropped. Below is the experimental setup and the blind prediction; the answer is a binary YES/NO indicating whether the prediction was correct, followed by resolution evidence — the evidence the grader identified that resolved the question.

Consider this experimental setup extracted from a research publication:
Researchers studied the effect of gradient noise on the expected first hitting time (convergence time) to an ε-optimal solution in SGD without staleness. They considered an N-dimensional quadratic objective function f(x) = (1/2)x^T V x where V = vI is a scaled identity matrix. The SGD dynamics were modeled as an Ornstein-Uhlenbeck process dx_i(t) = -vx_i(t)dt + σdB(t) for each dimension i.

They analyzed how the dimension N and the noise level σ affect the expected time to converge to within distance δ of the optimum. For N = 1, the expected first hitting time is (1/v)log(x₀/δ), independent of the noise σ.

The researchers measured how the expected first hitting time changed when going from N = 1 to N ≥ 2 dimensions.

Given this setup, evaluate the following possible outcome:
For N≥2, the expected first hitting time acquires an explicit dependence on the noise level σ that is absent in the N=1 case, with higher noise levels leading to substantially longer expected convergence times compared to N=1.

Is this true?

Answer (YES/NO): YES